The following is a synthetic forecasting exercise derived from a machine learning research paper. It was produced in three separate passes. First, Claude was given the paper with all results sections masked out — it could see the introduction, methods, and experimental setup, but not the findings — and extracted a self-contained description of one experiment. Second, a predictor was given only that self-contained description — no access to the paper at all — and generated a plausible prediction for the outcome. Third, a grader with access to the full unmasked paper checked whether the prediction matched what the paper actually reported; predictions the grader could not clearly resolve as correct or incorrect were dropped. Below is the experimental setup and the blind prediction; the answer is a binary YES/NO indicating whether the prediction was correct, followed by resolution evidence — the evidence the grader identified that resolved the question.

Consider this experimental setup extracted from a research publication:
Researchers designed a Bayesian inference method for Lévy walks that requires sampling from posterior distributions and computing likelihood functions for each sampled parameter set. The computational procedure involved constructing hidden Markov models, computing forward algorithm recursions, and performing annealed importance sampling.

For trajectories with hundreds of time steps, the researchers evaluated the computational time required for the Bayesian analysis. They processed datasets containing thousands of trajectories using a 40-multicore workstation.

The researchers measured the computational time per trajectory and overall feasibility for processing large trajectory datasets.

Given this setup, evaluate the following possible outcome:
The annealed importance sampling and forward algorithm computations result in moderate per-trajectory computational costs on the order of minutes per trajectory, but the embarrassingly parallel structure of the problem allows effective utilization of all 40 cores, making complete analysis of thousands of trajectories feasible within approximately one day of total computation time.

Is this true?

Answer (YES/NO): NO